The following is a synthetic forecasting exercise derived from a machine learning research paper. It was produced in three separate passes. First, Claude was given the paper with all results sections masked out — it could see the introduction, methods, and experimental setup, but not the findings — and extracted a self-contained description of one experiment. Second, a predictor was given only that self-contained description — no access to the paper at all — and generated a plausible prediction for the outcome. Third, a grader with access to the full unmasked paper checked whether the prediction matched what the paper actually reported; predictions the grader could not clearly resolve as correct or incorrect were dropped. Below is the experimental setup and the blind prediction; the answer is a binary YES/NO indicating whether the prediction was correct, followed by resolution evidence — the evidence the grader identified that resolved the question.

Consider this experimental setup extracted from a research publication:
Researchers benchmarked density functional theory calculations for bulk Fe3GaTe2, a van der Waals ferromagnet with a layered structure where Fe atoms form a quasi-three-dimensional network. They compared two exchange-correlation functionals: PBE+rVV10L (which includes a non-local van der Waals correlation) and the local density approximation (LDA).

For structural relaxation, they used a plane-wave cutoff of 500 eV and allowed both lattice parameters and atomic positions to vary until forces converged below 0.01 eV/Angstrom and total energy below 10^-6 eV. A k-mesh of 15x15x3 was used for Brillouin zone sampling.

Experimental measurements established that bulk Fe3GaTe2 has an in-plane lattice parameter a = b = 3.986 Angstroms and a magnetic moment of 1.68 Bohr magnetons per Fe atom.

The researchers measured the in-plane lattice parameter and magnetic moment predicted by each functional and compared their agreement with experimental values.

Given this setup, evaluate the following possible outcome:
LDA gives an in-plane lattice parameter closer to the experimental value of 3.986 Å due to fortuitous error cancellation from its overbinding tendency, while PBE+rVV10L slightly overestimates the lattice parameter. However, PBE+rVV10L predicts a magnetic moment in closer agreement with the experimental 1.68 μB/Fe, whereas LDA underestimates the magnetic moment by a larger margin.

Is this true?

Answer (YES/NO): NO